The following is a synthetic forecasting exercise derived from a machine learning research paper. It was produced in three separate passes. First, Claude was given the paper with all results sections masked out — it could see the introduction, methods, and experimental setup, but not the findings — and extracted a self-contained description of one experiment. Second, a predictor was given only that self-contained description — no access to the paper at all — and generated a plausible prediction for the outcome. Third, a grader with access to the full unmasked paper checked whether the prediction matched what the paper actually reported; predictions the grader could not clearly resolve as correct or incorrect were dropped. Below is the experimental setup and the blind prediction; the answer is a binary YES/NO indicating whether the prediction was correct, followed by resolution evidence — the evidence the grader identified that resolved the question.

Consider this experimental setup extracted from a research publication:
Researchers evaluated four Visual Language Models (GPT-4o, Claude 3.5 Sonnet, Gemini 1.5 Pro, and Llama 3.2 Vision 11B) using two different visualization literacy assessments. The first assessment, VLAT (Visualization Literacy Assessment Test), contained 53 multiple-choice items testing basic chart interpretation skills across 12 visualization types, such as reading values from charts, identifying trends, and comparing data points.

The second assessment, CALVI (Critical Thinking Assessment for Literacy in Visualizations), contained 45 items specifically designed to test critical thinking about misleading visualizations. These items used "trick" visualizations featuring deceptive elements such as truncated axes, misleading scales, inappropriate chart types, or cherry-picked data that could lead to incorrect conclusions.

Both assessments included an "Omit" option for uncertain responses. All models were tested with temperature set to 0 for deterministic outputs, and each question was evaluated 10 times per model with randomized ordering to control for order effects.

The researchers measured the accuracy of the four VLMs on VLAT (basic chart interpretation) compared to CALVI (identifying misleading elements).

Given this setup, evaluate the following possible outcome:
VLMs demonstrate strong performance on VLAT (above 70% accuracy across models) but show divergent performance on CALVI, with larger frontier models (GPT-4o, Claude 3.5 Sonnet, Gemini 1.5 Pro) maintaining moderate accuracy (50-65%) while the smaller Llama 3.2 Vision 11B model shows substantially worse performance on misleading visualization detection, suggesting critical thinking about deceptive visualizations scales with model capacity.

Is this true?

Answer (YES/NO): NO